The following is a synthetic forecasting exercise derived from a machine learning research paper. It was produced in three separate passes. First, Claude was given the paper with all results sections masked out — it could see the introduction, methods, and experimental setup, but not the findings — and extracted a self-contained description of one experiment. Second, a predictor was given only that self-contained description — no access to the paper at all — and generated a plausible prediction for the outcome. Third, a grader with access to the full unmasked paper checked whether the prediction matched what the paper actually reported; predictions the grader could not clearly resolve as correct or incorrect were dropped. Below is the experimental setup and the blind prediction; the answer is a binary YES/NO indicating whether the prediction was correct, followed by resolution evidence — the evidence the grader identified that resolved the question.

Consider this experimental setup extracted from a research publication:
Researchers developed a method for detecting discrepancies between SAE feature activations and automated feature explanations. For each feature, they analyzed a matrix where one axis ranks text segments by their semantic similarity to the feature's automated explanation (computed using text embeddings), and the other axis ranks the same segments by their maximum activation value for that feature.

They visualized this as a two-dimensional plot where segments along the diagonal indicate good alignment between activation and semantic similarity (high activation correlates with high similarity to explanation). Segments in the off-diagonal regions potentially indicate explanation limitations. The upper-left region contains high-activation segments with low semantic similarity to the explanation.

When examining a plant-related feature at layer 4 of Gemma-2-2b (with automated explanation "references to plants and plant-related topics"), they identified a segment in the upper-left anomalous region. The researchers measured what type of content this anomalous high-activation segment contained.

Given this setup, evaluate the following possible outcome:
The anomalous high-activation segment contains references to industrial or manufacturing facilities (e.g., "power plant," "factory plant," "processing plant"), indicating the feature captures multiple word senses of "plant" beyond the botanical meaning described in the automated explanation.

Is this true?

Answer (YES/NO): YES